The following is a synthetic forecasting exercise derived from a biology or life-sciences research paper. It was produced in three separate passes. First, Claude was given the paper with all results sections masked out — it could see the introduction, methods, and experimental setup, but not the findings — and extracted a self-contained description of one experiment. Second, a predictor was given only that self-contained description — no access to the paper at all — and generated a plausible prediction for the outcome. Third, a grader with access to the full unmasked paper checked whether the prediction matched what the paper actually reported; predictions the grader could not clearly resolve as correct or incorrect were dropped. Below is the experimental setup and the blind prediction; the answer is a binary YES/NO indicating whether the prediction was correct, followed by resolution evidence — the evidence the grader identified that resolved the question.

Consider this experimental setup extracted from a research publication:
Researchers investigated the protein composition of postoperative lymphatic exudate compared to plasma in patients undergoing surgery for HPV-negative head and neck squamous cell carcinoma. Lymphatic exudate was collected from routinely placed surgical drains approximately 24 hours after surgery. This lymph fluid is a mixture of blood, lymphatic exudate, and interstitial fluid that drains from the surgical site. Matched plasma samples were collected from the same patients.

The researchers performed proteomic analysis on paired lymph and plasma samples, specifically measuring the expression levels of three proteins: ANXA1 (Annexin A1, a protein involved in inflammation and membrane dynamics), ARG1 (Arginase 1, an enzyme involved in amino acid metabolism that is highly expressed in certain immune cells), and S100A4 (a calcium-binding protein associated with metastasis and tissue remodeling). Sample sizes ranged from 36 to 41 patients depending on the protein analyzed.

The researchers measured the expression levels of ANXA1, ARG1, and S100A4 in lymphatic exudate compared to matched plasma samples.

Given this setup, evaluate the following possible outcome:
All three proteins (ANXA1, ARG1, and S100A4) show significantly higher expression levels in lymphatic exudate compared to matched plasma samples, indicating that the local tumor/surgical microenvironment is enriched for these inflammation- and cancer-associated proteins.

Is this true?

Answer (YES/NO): YES